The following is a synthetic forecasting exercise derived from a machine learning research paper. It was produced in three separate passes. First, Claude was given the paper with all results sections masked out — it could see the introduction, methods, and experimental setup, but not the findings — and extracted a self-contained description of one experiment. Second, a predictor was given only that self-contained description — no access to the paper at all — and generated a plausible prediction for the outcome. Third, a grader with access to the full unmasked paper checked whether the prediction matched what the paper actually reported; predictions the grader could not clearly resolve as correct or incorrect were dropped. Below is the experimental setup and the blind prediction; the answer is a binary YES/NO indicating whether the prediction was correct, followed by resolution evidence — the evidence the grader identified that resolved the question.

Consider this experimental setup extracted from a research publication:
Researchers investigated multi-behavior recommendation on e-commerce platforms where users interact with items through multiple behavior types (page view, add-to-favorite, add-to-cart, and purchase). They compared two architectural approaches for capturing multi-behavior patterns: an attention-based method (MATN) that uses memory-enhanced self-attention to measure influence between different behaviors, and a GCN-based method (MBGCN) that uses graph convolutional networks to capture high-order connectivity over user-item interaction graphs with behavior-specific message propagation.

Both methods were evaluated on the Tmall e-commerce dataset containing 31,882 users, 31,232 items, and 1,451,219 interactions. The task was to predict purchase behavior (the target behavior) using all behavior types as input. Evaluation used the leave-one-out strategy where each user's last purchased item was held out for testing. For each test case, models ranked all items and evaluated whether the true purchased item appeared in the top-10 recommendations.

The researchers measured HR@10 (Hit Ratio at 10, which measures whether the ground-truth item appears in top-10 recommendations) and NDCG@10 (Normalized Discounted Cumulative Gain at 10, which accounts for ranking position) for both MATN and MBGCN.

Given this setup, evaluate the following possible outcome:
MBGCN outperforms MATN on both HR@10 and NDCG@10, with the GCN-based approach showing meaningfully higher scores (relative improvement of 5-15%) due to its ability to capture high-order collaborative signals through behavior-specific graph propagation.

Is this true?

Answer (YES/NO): NO